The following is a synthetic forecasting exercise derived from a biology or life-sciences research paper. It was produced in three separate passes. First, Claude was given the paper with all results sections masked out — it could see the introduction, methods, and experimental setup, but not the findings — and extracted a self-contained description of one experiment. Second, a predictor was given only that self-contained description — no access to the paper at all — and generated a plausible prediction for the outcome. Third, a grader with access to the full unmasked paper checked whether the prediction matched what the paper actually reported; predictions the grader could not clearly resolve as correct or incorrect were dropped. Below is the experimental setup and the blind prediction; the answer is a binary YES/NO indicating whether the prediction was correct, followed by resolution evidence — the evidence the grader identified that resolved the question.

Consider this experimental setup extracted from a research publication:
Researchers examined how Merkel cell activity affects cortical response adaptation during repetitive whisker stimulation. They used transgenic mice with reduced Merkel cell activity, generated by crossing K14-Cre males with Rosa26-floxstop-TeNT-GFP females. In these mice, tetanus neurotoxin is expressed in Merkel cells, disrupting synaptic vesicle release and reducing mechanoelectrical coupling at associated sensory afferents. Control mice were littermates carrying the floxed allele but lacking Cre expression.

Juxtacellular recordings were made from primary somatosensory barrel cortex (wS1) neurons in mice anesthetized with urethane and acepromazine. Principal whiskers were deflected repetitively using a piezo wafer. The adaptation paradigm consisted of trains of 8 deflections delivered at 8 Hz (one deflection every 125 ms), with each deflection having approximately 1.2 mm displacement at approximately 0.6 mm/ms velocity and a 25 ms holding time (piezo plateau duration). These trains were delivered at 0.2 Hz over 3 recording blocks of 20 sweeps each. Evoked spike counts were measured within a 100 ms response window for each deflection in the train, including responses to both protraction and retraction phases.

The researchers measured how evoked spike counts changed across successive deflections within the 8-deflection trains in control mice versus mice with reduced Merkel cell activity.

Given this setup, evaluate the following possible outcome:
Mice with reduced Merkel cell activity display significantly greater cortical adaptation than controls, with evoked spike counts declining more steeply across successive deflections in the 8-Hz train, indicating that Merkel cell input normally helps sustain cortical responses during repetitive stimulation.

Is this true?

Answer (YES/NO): NO